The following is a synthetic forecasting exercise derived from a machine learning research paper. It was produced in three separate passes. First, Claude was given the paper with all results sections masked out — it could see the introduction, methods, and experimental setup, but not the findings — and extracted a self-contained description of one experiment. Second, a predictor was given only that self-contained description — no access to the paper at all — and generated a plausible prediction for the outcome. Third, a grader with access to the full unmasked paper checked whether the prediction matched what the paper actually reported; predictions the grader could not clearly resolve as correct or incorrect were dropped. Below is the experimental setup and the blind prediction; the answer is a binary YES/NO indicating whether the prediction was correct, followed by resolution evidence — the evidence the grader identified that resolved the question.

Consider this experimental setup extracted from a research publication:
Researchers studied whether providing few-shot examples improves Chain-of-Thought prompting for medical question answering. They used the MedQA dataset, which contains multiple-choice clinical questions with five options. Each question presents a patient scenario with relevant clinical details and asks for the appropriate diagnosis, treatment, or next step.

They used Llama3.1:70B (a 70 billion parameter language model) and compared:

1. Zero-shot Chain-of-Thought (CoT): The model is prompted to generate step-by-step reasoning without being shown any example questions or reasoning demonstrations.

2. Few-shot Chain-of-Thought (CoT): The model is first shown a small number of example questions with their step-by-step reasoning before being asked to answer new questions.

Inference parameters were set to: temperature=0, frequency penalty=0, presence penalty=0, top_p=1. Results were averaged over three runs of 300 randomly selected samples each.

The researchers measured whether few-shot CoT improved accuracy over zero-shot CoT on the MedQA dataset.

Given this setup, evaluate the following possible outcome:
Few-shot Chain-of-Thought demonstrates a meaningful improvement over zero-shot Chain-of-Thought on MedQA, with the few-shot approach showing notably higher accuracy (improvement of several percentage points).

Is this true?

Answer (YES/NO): NO